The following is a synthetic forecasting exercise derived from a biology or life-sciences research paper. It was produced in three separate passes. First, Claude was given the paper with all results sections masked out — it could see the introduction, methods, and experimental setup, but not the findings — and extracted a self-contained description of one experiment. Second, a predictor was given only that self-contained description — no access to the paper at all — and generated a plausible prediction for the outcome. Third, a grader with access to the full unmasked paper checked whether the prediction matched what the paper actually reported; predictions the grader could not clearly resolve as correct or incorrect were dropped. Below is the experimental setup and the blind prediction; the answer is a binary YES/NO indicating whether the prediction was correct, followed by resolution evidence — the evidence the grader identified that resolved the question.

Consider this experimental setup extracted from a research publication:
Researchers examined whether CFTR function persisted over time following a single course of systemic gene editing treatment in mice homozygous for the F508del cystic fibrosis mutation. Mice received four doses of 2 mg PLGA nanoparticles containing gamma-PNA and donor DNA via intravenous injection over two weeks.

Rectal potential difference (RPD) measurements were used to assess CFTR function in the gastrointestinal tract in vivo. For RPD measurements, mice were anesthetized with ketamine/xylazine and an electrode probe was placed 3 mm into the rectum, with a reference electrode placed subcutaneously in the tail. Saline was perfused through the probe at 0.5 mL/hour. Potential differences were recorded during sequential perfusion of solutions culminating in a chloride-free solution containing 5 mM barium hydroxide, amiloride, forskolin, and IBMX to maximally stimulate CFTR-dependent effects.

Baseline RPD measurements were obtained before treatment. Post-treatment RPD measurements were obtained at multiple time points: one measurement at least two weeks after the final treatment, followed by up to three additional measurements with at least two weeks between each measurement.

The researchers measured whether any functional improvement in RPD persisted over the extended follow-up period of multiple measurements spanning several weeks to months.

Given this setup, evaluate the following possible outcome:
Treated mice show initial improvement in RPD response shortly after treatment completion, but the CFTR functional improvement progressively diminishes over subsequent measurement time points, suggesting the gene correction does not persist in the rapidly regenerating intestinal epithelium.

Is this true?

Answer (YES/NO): YES